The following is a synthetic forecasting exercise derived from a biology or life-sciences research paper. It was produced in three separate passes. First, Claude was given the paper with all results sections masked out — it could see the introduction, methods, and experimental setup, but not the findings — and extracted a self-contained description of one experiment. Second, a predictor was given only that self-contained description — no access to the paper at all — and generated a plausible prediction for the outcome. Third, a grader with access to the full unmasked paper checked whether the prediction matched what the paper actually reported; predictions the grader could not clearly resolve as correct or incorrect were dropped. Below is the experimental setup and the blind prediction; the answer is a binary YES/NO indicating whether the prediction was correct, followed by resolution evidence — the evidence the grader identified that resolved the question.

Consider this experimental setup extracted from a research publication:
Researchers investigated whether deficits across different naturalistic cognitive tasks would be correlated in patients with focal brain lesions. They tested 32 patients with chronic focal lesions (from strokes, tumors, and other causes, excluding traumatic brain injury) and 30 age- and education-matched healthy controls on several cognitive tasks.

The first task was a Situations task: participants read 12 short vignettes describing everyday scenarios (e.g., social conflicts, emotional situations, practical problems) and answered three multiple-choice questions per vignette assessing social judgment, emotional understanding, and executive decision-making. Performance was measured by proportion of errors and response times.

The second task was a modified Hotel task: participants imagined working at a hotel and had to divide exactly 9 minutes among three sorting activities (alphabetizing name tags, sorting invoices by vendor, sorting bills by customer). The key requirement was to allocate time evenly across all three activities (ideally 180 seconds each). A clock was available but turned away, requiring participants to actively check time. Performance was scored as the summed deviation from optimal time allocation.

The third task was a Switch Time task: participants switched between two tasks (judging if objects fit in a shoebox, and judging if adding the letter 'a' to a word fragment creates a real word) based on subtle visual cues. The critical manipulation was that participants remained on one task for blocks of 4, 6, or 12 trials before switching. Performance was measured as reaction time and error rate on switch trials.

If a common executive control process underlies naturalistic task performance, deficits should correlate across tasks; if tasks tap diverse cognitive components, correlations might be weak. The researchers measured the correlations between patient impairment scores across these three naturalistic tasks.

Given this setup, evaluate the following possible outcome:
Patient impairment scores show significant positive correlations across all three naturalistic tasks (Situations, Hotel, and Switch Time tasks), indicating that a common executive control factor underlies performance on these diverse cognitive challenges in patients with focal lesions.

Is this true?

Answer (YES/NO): NO